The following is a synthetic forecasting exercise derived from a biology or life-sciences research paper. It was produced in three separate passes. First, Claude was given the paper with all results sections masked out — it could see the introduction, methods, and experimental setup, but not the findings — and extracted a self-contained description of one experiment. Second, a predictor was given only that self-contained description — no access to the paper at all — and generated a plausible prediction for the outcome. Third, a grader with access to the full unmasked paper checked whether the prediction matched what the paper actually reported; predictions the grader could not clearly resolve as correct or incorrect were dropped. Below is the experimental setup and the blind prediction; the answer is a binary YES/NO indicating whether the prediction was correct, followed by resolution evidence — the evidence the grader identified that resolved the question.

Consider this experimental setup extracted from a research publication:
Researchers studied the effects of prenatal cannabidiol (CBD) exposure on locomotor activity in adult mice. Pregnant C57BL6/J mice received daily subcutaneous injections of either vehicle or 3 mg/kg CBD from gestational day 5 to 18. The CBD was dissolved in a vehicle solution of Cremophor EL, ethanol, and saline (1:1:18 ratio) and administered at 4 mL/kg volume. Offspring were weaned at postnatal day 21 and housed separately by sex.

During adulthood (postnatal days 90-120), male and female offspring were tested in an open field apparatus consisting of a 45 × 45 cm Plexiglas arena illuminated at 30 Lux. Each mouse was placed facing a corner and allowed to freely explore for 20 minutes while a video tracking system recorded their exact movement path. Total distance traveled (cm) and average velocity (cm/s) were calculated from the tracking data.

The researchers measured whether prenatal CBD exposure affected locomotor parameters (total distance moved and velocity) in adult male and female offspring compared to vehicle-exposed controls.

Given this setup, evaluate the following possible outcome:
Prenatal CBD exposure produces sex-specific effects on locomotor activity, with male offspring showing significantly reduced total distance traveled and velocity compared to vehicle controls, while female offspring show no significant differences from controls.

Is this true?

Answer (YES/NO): NO